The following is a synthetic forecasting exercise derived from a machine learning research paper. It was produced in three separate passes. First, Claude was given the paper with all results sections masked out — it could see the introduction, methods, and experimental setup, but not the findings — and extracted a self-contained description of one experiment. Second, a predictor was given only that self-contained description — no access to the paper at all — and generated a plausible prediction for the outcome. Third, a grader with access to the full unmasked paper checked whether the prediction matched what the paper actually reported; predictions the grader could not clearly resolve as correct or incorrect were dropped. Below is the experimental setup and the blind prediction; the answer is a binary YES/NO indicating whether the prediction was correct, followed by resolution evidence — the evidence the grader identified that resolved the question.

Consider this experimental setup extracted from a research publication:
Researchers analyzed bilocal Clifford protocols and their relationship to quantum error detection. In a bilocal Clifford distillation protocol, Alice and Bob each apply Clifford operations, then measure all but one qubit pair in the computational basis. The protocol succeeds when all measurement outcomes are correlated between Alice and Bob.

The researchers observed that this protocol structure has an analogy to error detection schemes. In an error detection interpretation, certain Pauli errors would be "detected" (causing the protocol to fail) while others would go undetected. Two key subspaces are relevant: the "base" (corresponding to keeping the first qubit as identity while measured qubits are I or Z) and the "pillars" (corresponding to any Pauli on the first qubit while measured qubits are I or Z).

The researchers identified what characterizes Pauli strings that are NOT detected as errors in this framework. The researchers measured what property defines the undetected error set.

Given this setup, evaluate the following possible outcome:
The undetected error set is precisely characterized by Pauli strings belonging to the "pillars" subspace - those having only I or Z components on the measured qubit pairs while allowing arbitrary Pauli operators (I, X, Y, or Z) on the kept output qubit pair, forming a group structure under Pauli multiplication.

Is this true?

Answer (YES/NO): NO